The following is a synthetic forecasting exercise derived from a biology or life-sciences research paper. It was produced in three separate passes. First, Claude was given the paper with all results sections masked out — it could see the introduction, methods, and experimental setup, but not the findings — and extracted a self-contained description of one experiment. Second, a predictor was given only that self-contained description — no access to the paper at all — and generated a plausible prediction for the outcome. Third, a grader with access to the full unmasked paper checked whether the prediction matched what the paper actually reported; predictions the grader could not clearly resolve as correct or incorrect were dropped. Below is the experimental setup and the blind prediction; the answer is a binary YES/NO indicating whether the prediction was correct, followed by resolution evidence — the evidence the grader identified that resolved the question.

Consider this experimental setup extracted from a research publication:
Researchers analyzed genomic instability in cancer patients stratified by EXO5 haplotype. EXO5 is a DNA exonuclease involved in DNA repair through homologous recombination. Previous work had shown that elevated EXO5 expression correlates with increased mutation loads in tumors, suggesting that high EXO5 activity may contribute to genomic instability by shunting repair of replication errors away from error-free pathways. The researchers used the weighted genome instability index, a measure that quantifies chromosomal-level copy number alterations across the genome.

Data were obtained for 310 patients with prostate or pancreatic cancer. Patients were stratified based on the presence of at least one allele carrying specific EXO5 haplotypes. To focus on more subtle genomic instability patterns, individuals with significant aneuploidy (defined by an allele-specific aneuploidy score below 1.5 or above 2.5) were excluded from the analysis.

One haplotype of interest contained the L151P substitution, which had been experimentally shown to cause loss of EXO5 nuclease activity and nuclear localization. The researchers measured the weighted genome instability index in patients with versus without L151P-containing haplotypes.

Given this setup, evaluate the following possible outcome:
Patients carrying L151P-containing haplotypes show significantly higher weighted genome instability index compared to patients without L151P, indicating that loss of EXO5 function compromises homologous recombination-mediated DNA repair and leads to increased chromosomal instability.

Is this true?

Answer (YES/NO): YES